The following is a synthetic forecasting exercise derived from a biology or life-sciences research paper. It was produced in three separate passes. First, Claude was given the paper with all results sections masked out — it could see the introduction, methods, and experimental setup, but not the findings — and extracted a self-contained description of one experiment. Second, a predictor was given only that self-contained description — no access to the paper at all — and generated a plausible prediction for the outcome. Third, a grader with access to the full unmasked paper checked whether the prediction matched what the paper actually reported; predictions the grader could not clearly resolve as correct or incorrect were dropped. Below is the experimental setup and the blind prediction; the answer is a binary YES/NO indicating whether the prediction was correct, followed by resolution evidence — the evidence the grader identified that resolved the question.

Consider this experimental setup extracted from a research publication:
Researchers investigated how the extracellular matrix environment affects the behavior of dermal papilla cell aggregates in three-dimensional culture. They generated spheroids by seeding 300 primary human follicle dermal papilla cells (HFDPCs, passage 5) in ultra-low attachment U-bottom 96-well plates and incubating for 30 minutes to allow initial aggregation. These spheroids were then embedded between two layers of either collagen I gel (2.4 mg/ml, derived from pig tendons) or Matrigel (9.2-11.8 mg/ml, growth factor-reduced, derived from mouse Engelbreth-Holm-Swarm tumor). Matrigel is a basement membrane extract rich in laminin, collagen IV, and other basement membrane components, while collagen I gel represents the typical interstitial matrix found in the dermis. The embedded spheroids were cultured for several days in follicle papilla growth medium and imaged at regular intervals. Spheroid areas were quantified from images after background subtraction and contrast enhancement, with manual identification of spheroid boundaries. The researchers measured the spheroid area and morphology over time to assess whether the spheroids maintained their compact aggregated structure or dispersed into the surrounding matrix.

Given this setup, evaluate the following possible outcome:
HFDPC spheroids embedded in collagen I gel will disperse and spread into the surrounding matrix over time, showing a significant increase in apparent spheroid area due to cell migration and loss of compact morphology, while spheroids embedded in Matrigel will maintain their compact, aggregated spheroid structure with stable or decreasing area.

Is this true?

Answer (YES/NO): YES